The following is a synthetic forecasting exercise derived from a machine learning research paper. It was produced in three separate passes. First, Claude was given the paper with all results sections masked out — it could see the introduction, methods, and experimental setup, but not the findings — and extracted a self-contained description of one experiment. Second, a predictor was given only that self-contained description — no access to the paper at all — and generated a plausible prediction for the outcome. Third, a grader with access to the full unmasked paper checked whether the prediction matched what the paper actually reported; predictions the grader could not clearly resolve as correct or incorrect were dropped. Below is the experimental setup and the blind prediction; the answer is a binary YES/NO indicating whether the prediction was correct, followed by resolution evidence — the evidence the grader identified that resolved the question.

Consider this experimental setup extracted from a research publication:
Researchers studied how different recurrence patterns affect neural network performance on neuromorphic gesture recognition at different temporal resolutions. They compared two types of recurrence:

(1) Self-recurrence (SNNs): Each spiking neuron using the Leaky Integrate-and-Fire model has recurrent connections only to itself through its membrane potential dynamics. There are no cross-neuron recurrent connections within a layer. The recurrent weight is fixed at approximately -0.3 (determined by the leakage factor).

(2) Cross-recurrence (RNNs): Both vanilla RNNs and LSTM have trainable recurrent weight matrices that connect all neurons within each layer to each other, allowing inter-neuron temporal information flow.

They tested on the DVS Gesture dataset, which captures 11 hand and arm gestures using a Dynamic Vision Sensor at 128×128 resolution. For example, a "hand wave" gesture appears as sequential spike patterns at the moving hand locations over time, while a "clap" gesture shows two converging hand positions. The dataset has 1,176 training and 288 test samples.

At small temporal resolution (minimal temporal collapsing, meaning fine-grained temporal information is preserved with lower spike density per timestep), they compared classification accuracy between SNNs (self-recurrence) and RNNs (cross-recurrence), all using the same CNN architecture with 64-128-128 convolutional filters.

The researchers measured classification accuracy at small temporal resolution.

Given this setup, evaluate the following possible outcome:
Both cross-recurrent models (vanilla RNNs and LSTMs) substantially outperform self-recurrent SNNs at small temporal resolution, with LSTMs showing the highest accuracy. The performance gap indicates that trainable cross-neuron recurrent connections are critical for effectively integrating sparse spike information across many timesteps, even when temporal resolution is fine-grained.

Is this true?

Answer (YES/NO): NO